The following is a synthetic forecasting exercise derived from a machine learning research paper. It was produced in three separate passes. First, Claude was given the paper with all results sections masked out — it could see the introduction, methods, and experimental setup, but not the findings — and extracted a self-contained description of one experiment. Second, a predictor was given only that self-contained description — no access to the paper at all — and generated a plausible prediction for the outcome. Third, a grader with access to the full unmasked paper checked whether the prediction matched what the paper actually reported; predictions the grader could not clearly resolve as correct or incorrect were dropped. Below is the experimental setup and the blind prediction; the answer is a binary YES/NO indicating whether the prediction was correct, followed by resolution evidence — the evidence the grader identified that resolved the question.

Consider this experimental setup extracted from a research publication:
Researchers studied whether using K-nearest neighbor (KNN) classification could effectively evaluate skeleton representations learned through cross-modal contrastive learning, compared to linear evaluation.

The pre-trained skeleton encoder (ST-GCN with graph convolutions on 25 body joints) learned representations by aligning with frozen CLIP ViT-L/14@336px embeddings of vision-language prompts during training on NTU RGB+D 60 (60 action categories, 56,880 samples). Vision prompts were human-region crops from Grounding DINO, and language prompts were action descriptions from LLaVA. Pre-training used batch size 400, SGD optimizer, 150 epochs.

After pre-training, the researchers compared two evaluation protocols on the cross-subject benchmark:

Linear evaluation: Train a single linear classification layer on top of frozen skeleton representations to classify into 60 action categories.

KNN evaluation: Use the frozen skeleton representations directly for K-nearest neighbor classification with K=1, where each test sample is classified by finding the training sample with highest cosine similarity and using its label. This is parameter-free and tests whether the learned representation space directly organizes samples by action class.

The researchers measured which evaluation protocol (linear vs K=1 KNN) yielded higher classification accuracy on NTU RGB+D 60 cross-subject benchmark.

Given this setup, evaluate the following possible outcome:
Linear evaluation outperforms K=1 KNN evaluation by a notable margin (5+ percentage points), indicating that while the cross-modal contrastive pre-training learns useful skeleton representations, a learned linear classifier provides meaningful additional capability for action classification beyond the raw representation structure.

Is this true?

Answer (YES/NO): YES